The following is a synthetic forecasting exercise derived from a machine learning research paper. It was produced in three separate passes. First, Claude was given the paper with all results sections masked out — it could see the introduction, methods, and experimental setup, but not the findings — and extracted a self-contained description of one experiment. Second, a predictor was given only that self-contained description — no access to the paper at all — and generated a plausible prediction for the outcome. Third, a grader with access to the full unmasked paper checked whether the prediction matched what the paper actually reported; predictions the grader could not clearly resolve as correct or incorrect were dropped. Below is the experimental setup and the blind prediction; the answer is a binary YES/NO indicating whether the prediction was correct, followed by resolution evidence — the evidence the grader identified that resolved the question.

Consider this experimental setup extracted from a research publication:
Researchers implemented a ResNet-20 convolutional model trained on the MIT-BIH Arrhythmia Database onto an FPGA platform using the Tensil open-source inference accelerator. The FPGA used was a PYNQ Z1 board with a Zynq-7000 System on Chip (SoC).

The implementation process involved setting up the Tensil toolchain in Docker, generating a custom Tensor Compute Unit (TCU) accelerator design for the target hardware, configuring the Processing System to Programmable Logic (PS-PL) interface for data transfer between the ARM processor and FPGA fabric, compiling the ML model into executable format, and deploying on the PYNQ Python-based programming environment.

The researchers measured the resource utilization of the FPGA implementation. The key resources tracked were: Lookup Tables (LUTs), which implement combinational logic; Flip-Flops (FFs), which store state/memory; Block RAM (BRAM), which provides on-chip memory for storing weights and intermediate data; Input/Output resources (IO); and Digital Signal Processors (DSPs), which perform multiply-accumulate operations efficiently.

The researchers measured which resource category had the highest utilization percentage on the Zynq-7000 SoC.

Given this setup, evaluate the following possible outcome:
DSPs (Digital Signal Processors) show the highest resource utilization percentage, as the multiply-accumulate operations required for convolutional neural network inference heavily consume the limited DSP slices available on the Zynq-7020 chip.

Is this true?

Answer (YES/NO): YES